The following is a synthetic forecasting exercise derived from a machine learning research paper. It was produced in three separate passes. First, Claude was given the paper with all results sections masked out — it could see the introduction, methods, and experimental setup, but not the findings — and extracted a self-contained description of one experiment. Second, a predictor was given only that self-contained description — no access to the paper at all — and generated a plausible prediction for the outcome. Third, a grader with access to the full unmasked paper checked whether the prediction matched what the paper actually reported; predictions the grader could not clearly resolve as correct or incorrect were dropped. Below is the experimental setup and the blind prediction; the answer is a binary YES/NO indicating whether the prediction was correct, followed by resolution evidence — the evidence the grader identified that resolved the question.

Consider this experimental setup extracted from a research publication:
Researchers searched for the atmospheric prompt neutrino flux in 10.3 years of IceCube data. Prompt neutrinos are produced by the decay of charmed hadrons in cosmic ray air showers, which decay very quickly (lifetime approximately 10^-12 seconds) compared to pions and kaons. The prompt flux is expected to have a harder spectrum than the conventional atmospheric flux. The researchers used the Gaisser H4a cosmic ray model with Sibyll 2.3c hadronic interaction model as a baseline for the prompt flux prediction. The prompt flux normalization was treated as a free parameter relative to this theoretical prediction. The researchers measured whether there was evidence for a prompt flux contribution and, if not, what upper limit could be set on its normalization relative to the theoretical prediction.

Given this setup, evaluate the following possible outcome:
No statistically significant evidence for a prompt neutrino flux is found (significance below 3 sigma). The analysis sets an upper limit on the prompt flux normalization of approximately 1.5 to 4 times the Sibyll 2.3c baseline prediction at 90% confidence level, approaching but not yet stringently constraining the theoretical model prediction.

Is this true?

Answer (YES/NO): YES